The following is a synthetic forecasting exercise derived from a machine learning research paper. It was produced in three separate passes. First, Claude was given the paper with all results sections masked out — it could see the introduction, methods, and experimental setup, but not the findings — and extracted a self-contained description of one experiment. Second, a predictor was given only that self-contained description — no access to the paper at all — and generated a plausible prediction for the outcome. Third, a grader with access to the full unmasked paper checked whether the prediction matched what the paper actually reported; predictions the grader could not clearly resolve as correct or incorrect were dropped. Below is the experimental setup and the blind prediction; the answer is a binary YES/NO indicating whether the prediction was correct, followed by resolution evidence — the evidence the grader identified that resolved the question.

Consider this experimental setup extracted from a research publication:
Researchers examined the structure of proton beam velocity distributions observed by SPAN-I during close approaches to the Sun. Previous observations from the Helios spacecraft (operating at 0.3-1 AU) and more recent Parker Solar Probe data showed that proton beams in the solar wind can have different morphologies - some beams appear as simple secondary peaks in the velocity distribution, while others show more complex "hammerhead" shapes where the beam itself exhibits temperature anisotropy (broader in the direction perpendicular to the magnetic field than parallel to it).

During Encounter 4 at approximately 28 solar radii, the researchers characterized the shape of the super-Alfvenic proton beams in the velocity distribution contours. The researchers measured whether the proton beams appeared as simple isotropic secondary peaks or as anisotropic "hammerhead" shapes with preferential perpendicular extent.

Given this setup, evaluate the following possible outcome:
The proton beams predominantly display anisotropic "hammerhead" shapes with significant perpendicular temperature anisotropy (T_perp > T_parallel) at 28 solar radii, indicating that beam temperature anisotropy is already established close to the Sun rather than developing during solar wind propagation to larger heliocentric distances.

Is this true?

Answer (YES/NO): YES